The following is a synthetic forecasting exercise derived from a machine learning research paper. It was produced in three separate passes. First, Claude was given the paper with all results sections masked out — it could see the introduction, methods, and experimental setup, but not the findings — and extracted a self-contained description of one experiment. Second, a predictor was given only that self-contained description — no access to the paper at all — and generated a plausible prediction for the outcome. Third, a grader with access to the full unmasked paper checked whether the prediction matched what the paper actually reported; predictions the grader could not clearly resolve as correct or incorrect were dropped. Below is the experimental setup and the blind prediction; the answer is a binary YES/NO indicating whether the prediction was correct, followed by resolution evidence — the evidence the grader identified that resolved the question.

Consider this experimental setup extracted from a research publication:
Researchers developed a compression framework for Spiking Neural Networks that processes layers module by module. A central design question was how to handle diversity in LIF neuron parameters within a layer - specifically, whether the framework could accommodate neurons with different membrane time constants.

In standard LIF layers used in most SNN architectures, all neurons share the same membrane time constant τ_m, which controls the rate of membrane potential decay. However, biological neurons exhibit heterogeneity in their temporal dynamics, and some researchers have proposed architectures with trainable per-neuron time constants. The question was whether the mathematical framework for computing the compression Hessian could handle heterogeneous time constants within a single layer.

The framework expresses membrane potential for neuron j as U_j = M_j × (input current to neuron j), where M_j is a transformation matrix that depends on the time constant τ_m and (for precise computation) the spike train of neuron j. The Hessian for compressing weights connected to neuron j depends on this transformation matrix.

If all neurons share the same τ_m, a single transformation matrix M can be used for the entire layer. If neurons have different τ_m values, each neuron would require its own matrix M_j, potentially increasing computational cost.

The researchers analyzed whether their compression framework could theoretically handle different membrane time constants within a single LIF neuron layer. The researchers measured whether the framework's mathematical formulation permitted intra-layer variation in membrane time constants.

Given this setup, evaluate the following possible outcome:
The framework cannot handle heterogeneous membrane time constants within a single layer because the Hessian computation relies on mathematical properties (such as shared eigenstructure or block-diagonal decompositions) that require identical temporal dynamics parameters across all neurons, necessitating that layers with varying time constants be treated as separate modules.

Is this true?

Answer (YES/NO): NO